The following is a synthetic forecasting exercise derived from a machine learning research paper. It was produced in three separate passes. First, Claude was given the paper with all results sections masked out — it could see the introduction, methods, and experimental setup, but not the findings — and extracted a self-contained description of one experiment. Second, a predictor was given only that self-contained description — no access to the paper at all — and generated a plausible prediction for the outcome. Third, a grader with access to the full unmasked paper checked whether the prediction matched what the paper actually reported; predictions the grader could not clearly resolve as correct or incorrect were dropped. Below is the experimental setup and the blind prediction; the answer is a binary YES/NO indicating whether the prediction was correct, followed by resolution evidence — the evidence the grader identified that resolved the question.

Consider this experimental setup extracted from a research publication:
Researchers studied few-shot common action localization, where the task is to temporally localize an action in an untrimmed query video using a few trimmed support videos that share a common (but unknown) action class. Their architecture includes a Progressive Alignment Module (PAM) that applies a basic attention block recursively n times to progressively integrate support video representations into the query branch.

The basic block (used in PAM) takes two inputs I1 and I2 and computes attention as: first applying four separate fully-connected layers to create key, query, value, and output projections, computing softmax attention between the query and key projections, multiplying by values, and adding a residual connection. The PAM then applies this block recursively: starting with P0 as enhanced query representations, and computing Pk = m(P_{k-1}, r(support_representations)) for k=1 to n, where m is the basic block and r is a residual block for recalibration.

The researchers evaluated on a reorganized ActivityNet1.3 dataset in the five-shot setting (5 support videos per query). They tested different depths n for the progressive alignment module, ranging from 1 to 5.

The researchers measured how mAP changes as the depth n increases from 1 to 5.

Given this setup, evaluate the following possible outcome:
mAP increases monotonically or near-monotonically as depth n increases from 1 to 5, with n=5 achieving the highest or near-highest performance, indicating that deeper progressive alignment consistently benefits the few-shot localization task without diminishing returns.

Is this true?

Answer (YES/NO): NO